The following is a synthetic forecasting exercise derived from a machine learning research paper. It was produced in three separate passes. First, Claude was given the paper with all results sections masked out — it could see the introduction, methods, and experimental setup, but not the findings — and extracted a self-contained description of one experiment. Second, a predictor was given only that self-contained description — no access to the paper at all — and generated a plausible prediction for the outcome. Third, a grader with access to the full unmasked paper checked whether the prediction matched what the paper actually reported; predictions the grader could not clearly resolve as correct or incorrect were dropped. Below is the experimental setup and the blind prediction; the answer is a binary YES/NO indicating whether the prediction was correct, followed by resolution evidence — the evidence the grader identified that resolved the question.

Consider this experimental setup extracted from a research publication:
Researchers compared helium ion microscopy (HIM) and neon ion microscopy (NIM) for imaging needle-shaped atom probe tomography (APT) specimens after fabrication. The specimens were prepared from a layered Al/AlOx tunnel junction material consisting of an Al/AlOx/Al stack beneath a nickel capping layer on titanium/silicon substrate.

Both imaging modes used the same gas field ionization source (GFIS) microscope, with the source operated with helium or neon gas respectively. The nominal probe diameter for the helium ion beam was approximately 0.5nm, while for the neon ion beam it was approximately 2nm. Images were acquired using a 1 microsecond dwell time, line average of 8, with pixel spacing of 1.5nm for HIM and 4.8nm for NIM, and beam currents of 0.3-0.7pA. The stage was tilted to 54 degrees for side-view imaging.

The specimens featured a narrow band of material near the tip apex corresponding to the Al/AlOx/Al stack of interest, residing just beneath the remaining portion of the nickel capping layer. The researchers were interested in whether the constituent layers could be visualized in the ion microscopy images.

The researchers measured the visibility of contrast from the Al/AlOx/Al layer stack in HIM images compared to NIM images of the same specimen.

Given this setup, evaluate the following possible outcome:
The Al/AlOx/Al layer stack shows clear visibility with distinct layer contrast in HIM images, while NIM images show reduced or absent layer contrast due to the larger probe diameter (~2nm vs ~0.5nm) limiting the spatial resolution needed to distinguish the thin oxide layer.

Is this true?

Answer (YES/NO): NO